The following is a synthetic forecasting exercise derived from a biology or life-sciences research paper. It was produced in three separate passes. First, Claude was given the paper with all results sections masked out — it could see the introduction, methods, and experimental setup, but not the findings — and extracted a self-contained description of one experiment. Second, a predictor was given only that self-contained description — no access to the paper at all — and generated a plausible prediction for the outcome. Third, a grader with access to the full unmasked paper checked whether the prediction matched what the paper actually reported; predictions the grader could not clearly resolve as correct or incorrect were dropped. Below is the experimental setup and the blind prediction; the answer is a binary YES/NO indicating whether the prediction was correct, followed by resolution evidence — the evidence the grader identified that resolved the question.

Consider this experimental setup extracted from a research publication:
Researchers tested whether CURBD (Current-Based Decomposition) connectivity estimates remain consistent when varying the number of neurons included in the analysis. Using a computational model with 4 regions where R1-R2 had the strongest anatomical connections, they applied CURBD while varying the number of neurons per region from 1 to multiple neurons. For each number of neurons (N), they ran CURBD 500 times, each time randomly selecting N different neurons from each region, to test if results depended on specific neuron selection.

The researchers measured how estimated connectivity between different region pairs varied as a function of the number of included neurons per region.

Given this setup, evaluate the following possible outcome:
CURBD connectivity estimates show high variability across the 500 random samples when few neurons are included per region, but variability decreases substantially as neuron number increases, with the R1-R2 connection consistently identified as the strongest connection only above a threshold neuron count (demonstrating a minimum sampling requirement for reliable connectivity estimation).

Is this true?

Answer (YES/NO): NO